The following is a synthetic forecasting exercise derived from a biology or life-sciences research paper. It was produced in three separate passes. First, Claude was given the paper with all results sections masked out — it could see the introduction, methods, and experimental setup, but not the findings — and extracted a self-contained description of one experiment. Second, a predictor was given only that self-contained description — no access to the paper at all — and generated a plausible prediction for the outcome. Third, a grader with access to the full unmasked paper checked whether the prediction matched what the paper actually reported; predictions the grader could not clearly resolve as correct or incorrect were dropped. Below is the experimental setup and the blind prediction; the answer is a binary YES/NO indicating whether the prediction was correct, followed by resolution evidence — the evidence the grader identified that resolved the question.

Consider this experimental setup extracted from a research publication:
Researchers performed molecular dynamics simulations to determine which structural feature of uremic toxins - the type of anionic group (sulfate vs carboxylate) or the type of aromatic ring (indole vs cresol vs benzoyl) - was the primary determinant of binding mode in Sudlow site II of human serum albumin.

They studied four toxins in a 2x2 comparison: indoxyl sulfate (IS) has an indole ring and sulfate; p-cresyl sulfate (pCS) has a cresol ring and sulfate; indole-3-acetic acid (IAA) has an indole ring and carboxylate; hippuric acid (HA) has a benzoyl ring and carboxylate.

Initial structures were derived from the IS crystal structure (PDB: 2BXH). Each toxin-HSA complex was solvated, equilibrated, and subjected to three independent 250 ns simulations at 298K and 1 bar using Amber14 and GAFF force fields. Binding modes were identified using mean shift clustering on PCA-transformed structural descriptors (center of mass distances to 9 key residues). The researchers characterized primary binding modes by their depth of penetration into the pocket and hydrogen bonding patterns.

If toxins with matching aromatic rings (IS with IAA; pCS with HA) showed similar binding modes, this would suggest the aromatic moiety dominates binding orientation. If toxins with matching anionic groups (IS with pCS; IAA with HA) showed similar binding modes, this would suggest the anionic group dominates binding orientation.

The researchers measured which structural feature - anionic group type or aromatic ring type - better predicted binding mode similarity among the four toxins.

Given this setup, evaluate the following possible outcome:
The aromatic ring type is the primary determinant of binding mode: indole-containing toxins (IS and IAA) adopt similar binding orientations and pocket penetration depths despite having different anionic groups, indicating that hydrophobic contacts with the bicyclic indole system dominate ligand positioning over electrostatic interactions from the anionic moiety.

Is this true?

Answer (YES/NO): YES